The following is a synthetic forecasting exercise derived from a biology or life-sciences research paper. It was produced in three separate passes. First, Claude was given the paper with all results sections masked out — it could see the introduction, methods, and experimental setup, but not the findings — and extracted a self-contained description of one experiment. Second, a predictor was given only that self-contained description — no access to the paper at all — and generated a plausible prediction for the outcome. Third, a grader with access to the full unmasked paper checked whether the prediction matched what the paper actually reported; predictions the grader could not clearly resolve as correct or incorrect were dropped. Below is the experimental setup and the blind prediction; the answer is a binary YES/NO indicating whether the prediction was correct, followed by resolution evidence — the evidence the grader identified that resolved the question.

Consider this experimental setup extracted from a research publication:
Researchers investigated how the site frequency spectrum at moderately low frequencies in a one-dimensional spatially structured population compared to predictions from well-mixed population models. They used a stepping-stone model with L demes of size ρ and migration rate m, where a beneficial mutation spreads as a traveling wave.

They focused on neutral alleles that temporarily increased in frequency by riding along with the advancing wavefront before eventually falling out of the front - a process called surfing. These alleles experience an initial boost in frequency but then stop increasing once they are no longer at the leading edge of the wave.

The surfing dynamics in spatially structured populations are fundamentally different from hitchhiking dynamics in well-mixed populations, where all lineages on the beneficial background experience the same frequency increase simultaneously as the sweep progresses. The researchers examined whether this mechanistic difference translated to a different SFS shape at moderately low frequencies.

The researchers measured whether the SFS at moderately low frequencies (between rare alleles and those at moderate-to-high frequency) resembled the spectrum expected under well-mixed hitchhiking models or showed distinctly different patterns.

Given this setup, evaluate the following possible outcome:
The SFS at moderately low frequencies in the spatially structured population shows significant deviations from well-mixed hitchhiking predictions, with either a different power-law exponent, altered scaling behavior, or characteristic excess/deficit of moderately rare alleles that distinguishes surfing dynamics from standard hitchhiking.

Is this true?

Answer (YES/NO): YES